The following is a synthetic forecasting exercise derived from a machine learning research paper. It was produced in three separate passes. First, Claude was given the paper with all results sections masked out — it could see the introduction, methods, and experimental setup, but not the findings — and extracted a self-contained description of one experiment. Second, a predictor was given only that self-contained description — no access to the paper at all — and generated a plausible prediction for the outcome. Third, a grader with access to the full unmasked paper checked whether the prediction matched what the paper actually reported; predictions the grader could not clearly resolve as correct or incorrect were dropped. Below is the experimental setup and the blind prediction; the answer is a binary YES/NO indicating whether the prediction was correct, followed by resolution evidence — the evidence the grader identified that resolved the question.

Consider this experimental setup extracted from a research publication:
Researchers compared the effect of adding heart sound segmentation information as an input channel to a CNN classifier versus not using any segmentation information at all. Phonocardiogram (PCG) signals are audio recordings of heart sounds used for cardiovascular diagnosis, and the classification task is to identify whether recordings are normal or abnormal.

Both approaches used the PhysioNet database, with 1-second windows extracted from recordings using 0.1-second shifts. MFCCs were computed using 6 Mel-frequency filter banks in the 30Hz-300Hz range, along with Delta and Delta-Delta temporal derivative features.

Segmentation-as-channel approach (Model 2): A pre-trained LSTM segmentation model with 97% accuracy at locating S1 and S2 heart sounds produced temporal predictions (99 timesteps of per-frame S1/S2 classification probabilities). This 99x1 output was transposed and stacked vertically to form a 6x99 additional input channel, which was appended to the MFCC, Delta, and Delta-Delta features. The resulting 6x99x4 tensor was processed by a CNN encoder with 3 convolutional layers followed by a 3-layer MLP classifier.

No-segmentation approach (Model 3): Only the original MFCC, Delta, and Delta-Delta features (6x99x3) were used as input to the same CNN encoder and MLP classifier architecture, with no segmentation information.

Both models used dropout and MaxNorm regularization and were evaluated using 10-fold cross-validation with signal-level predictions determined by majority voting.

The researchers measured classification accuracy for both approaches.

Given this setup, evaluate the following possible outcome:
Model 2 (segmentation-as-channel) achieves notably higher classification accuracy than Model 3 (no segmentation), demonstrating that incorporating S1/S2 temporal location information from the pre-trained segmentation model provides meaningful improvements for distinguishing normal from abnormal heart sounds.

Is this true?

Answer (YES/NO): NO